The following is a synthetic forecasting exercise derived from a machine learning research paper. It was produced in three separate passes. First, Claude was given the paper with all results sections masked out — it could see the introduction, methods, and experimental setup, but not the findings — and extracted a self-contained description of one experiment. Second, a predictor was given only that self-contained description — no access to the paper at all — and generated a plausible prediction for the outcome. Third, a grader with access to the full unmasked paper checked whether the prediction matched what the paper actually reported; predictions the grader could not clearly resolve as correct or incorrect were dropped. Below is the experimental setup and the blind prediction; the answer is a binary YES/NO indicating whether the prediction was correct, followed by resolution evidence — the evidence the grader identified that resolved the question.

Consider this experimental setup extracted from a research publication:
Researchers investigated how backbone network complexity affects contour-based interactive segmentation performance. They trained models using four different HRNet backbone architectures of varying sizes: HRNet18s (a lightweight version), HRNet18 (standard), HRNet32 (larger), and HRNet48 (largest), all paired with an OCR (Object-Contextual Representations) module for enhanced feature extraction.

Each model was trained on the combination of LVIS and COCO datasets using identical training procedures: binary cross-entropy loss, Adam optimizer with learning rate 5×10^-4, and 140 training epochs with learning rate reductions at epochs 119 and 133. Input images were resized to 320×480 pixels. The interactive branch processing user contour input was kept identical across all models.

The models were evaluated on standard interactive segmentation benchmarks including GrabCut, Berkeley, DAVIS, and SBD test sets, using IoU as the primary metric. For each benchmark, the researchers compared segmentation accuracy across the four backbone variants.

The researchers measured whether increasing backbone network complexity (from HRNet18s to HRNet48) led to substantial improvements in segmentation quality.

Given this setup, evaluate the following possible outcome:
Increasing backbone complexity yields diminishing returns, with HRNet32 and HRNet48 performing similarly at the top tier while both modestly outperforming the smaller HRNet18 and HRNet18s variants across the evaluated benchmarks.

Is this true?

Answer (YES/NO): NO